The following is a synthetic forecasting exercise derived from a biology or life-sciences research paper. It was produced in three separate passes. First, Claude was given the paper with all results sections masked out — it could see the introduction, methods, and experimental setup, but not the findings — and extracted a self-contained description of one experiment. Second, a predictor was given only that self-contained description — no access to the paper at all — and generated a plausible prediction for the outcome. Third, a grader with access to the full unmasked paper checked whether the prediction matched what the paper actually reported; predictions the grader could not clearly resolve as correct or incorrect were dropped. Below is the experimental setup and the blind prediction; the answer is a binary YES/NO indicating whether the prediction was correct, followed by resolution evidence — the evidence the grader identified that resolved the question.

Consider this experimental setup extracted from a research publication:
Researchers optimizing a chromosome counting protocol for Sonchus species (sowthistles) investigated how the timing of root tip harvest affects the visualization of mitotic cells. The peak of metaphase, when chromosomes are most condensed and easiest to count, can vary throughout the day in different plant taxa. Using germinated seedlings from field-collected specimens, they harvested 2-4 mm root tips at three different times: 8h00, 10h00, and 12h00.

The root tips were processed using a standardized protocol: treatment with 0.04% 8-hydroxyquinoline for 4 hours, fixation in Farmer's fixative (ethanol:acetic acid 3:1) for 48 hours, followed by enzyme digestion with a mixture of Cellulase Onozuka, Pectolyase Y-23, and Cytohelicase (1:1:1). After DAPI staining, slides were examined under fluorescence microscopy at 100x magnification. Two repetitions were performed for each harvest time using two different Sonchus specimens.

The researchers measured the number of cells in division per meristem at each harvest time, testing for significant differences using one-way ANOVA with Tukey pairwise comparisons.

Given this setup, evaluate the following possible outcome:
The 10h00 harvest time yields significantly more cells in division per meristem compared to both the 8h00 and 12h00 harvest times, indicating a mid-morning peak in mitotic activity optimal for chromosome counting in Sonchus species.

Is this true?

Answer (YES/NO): NO